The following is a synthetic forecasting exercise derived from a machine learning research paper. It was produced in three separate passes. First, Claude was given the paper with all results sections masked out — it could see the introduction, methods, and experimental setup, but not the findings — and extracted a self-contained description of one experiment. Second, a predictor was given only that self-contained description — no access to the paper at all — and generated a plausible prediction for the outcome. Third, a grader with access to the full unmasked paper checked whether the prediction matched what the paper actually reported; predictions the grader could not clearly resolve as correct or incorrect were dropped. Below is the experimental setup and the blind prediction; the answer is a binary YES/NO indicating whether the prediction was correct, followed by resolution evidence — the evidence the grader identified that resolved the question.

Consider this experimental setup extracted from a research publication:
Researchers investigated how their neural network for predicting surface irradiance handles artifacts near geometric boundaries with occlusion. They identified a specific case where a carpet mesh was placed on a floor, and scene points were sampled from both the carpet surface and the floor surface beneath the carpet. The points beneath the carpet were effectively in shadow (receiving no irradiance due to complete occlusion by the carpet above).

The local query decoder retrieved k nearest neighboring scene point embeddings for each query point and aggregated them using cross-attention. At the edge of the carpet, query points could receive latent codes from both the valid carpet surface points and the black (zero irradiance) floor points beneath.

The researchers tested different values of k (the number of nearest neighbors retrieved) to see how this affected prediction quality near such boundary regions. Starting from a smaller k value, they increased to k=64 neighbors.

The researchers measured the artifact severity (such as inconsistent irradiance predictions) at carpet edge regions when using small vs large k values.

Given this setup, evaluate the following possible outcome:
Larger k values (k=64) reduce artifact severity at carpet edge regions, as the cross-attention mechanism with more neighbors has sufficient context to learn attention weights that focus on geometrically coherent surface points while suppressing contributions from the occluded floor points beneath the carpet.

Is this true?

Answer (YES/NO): YES